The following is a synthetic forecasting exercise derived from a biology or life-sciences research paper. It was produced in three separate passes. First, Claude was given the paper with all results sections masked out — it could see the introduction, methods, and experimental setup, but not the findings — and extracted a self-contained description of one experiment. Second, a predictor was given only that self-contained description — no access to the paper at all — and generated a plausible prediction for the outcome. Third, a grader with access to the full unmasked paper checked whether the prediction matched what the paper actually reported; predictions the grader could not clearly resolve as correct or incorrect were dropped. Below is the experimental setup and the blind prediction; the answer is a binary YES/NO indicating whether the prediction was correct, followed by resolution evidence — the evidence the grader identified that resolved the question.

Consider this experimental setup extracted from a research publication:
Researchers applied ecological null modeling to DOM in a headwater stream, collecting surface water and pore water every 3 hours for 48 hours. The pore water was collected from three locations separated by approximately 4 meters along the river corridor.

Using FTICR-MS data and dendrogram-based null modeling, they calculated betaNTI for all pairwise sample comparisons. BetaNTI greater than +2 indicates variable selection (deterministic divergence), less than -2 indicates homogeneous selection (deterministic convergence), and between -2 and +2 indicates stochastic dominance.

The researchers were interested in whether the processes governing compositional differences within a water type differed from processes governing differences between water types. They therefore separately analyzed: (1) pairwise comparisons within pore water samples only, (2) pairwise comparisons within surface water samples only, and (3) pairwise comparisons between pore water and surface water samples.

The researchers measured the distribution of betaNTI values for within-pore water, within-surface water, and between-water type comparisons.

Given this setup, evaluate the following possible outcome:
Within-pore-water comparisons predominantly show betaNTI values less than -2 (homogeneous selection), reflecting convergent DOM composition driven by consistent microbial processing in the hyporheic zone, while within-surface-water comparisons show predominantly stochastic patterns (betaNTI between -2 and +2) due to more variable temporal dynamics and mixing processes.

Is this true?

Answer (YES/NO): NO